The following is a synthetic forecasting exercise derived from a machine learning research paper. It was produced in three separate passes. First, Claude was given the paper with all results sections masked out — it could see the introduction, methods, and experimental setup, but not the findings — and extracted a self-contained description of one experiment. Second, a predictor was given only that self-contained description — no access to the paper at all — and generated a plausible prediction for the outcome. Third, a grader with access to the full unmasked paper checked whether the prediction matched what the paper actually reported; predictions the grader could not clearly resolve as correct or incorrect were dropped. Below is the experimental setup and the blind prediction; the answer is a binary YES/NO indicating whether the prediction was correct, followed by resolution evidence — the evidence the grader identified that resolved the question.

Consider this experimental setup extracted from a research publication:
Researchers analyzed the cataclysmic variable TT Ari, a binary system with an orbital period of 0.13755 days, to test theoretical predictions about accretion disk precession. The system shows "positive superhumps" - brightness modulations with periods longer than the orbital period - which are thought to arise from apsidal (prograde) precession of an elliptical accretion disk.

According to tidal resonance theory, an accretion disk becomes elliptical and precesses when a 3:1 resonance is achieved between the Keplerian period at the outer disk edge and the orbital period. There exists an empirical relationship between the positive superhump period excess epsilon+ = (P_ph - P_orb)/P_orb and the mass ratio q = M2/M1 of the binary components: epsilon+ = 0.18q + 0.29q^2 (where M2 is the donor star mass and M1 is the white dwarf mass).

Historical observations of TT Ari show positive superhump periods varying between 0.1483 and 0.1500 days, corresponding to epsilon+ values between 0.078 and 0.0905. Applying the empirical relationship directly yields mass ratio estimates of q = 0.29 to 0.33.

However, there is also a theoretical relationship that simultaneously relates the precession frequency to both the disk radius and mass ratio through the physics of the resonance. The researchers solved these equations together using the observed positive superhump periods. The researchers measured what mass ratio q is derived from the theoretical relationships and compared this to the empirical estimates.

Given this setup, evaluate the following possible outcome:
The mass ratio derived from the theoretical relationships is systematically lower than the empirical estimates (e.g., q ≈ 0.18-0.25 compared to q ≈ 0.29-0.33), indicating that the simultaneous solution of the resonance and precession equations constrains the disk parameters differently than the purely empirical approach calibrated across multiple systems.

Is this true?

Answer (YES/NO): YES